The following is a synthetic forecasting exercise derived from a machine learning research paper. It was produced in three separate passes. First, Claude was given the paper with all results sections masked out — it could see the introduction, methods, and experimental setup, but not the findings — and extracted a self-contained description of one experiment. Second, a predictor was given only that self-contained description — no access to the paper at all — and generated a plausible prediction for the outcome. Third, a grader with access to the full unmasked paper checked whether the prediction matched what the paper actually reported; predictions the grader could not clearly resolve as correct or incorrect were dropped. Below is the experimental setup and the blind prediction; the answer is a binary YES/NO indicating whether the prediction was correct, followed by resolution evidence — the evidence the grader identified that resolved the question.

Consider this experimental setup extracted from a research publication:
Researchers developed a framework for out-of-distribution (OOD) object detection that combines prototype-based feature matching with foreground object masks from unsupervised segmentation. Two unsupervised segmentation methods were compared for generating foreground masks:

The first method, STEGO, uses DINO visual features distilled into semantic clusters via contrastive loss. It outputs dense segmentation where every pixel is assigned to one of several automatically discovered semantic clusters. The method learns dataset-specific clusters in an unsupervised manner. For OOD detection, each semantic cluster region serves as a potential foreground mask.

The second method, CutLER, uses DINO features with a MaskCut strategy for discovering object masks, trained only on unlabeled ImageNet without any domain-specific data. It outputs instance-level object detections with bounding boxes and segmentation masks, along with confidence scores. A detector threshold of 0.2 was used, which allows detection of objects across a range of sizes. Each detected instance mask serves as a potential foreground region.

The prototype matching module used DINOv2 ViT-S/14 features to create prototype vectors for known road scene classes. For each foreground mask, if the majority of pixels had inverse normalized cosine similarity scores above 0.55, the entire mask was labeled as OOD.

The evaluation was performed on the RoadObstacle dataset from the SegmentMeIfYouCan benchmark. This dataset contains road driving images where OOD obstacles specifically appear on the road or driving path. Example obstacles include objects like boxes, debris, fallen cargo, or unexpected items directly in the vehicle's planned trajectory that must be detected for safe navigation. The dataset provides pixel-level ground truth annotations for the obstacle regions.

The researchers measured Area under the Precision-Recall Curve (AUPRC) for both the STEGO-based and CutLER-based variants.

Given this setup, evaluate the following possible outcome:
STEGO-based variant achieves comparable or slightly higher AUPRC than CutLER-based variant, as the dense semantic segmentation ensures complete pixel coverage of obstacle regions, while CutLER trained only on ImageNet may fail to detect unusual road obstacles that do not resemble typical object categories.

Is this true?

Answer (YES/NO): NO